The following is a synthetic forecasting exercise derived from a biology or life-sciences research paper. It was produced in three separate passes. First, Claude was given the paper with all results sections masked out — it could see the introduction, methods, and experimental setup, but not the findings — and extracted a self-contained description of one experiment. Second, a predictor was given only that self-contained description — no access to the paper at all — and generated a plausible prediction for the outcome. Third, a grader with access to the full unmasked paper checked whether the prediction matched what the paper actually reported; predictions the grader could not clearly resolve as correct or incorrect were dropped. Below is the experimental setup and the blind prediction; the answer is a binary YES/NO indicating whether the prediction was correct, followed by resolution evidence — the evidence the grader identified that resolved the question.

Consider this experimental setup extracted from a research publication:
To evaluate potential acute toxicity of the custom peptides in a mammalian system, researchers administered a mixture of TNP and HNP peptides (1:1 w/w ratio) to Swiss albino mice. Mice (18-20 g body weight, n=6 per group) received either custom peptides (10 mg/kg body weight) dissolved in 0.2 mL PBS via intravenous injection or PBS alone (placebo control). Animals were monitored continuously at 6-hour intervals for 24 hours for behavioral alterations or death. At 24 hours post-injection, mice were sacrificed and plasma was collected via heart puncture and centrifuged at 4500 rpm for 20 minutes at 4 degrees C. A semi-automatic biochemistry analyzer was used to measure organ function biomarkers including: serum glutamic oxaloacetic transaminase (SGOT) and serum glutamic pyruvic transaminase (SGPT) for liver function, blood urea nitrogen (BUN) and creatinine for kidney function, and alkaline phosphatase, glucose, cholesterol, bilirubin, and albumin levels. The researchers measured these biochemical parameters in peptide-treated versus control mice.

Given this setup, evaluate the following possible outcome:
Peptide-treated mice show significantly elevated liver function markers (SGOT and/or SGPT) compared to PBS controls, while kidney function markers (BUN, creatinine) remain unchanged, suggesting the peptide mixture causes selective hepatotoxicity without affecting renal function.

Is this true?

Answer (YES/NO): NO